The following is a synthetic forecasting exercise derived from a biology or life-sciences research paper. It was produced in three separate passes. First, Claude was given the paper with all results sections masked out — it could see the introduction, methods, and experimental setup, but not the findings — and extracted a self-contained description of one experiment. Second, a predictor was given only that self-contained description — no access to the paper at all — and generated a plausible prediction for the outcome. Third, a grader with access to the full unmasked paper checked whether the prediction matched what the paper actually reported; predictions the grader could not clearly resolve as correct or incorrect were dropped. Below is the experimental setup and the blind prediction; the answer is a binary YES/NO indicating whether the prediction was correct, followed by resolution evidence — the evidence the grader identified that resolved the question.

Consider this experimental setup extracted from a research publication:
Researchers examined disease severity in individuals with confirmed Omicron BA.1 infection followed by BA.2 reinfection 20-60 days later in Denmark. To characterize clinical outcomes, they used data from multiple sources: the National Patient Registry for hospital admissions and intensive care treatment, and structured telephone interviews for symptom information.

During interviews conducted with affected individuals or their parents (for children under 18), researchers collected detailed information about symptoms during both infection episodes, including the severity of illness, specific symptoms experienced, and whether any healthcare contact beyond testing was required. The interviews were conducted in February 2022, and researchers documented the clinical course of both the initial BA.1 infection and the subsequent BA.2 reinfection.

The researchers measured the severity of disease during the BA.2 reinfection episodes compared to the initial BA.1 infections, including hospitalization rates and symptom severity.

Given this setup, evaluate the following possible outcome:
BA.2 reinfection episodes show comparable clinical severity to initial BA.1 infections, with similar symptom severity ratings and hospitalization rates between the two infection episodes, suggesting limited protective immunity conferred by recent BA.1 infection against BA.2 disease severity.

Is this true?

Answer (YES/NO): YES